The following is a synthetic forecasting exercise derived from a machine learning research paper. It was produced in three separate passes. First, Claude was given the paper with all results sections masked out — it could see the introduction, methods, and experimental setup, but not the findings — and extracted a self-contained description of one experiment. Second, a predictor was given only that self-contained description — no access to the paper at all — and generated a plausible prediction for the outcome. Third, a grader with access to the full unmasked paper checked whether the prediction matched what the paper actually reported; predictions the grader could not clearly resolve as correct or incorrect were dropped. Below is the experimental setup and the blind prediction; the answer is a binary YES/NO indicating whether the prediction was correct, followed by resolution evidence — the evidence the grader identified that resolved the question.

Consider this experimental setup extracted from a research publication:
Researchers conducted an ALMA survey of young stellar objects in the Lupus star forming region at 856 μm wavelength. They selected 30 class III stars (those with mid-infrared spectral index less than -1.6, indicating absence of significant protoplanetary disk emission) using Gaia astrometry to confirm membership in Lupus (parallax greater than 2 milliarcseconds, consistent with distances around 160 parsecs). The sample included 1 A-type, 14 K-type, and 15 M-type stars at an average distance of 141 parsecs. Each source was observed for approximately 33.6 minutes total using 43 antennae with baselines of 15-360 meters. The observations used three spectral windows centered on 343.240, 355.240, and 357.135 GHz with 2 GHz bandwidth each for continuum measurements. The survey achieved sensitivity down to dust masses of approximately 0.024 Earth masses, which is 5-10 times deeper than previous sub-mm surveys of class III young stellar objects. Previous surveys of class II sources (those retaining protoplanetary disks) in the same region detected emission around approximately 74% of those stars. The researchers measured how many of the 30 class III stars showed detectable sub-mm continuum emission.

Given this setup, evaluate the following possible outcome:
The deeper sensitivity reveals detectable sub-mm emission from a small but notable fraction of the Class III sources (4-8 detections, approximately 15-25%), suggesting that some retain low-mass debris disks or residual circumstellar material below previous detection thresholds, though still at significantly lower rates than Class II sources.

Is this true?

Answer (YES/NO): NO